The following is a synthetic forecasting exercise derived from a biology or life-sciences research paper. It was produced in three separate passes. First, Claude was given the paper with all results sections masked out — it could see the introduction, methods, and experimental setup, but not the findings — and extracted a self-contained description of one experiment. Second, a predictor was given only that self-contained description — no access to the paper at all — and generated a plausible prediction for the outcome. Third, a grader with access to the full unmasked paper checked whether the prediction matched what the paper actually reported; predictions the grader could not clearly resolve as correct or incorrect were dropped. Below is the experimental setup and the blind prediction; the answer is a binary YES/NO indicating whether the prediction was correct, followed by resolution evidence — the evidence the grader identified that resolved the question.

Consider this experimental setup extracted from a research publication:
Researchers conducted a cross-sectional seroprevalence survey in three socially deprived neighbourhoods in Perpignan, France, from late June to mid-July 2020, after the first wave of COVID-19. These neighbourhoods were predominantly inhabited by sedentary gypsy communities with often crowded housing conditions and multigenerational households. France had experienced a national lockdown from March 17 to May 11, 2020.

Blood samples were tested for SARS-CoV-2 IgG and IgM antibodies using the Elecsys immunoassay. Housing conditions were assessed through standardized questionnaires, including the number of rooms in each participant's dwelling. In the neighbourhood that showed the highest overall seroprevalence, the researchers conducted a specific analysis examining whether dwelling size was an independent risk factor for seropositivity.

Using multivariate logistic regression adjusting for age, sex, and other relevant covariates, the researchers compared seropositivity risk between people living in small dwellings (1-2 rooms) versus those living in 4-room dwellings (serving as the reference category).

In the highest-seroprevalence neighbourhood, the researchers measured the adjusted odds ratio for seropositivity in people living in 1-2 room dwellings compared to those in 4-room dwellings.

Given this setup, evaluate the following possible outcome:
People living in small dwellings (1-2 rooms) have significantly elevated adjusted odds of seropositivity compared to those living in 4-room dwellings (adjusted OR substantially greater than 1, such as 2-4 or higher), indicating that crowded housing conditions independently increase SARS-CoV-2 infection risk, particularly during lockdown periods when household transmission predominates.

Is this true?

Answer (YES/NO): YES